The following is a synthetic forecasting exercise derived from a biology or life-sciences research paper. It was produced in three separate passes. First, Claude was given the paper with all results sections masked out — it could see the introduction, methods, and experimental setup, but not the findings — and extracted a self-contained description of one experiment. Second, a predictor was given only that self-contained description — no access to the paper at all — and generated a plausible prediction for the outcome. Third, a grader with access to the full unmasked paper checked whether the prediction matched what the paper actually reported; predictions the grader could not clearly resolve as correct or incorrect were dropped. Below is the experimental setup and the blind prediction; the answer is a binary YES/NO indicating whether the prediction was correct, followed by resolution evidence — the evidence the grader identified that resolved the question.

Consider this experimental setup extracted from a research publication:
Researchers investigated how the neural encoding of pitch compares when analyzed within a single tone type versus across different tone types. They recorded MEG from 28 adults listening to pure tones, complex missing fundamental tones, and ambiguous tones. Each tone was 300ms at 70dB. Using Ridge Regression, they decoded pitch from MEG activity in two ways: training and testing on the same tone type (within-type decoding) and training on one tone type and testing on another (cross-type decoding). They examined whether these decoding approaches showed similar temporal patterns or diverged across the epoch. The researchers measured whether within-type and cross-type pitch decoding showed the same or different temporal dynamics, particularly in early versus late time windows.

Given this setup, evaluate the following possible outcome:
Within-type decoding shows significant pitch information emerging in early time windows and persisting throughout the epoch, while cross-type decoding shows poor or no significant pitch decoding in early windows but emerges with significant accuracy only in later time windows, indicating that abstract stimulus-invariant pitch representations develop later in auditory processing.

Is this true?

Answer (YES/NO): NO